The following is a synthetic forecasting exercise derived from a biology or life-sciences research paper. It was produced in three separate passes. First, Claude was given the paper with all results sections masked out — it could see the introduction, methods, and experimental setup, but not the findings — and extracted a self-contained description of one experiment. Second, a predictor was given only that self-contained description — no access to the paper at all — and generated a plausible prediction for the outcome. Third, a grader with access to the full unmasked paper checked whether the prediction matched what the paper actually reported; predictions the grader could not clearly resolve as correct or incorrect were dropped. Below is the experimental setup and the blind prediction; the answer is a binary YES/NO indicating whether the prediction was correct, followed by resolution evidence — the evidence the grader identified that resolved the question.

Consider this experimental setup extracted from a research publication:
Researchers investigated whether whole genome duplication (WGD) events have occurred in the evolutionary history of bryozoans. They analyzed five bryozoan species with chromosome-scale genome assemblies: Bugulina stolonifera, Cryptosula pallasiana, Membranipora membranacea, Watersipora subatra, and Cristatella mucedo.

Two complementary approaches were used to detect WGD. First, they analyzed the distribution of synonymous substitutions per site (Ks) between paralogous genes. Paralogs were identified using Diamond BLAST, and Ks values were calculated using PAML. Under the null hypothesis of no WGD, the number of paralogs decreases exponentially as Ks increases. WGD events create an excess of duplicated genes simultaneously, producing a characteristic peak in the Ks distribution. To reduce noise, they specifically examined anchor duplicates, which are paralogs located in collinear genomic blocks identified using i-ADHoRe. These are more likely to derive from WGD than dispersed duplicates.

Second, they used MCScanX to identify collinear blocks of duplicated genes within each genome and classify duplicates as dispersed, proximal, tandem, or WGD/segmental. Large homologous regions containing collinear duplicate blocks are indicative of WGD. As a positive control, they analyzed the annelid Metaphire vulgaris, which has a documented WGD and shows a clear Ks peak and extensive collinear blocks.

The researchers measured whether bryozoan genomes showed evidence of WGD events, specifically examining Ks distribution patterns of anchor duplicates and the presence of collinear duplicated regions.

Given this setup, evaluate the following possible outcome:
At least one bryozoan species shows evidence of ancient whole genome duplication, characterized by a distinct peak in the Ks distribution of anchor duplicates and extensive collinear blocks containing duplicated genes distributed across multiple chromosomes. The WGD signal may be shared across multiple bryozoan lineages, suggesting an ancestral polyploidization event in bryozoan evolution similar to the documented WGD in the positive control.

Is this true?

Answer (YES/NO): NO